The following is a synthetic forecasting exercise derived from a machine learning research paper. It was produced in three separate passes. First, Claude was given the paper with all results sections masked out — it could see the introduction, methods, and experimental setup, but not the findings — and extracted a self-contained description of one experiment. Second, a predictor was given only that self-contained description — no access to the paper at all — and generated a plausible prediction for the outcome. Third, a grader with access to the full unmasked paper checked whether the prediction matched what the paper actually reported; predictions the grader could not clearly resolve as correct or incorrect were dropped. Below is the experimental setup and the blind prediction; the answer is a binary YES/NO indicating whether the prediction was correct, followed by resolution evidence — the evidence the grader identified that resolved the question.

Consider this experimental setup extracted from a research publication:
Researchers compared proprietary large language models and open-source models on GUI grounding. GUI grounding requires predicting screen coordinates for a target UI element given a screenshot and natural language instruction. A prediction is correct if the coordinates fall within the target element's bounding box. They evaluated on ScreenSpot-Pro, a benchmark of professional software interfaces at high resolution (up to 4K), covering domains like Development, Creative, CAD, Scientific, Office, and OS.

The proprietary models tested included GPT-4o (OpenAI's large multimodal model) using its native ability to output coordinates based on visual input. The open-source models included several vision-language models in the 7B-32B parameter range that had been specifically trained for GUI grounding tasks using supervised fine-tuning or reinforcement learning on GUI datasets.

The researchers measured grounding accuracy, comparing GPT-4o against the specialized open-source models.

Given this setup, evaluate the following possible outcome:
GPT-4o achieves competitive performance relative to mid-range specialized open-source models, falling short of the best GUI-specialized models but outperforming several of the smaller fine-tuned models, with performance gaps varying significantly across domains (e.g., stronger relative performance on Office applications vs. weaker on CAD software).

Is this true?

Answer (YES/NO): NO